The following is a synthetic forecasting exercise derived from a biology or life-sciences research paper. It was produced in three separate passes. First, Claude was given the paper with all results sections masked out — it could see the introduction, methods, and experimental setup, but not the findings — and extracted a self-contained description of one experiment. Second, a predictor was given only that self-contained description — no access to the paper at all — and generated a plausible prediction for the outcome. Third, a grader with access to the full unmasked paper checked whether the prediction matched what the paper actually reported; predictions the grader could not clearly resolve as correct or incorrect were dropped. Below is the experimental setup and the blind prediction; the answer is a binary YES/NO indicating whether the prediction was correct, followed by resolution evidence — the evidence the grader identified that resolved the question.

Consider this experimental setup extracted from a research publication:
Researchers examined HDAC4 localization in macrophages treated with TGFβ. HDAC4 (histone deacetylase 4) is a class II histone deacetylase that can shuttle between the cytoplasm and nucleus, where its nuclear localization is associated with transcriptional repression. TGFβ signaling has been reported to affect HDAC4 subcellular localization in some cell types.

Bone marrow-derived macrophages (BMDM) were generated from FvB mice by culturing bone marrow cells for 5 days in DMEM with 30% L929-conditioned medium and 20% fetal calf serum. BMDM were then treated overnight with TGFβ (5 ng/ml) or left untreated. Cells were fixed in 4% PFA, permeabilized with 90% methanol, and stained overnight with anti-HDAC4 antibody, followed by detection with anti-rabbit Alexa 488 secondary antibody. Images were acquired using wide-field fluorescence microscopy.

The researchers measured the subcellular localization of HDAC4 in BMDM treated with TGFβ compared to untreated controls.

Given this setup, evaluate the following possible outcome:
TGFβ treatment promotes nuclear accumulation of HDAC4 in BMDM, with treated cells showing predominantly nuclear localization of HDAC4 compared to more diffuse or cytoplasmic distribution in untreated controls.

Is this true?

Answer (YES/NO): NO